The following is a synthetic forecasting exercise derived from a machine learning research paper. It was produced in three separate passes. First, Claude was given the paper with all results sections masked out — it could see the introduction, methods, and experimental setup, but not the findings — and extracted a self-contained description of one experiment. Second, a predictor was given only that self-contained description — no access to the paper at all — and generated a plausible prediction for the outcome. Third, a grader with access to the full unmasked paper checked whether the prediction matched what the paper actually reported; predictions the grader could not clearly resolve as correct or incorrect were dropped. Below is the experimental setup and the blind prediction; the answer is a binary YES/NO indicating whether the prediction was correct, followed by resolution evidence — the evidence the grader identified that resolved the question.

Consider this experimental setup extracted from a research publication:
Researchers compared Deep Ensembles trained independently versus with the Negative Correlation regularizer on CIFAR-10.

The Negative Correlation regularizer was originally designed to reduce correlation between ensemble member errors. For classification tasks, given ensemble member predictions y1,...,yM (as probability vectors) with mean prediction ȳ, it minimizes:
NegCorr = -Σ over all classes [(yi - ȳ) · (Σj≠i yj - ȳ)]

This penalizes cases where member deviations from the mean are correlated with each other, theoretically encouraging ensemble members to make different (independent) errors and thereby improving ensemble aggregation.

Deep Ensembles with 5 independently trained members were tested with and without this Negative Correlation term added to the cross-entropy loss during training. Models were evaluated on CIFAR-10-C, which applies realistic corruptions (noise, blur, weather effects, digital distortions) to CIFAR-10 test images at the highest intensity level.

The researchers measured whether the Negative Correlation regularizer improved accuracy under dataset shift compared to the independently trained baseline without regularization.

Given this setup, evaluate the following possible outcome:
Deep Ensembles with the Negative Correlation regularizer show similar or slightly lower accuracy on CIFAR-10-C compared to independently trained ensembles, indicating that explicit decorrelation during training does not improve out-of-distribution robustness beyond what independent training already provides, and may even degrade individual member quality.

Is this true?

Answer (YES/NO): YES